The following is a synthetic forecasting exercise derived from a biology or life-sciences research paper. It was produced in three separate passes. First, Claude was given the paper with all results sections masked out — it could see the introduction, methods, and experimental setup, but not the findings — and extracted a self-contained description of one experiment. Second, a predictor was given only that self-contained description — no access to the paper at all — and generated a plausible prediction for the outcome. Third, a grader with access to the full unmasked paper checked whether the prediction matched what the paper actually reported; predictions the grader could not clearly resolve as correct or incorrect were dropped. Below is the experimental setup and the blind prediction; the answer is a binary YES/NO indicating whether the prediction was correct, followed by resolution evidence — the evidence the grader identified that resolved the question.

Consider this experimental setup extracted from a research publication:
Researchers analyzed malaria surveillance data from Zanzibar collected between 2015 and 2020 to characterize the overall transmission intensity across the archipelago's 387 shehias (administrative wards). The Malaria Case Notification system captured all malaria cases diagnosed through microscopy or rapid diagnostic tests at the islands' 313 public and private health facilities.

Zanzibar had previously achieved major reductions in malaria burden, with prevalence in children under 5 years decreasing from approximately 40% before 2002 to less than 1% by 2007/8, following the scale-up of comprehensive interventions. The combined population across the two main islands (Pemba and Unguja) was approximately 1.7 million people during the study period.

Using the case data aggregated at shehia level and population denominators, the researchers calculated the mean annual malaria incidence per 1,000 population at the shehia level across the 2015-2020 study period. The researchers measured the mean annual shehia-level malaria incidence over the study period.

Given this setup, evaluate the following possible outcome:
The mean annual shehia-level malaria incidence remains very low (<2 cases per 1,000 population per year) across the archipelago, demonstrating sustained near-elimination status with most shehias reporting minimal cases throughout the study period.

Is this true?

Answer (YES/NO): NO